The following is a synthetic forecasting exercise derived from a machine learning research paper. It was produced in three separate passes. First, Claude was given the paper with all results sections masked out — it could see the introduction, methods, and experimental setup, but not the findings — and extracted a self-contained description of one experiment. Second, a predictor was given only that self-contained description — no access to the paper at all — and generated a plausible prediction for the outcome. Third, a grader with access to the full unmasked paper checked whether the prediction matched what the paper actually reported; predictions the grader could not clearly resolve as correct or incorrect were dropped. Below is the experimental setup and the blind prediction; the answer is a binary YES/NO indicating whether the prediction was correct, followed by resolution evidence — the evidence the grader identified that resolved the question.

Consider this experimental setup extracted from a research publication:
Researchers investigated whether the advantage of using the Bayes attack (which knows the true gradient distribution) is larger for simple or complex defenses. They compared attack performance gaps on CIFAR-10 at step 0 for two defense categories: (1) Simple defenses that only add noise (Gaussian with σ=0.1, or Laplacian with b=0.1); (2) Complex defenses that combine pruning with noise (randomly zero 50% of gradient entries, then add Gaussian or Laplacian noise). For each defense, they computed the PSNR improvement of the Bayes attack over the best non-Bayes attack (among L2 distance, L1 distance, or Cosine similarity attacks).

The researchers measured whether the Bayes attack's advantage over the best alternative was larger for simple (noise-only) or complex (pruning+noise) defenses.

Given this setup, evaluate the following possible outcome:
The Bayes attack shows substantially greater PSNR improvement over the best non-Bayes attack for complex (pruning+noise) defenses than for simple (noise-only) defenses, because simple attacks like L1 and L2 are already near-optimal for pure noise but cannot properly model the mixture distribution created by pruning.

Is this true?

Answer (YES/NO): YES